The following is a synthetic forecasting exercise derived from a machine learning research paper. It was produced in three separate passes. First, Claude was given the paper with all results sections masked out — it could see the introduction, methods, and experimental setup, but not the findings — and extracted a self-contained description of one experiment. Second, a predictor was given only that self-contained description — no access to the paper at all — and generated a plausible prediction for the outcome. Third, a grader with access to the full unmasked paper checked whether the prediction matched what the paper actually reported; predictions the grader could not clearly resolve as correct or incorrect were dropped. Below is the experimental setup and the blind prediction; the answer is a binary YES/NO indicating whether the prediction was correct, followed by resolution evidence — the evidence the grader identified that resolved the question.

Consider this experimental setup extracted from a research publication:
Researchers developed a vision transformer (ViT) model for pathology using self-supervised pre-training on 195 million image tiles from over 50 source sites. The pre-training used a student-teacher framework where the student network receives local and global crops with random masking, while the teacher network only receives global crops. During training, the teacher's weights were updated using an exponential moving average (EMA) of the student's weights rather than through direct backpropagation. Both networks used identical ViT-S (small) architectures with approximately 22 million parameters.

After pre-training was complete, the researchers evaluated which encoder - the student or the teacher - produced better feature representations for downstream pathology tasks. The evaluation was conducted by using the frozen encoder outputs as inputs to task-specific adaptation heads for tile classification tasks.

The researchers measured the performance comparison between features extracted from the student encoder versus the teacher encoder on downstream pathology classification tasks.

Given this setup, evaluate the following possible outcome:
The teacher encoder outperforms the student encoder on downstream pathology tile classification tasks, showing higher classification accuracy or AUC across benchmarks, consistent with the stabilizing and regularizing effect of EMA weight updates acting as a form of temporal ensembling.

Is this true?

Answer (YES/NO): YES